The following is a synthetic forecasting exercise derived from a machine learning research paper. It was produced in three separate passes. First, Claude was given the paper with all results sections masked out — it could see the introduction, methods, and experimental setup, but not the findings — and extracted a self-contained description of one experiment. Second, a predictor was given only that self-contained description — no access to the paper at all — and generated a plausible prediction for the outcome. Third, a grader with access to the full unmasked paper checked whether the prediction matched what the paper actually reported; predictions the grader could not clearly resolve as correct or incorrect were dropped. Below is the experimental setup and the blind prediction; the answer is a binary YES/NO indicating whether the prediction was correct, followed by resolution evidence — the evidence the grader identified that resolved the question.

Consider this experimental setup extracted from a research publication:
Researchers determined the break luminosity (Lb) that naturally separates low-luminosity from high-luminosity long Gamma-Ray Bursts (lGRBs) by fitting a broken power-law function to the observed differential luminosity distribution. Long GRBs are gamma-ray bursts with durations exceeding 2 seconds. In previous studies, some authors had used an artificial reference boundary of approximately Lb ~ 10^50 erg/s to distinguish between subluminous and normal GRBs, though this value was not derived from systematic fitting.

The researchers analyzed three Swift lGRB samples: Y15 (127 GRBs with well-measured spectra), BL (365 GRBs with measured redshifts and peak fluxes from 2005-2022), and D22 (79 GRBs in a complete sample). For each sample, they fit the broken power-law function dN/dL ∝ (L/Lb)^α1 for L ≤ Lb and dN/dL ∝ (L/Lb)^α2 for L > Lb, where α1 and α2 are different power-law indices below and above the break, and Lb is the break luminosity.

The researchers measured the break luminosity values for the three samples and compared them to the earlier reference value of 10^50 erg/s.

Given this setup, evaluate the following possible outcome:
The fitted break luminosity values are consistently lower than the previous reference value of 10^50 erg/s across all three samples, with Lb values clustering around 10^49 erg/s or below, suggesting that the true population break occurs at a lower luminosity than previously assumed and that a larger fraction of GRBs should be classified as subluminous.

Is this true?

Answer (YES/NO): NO